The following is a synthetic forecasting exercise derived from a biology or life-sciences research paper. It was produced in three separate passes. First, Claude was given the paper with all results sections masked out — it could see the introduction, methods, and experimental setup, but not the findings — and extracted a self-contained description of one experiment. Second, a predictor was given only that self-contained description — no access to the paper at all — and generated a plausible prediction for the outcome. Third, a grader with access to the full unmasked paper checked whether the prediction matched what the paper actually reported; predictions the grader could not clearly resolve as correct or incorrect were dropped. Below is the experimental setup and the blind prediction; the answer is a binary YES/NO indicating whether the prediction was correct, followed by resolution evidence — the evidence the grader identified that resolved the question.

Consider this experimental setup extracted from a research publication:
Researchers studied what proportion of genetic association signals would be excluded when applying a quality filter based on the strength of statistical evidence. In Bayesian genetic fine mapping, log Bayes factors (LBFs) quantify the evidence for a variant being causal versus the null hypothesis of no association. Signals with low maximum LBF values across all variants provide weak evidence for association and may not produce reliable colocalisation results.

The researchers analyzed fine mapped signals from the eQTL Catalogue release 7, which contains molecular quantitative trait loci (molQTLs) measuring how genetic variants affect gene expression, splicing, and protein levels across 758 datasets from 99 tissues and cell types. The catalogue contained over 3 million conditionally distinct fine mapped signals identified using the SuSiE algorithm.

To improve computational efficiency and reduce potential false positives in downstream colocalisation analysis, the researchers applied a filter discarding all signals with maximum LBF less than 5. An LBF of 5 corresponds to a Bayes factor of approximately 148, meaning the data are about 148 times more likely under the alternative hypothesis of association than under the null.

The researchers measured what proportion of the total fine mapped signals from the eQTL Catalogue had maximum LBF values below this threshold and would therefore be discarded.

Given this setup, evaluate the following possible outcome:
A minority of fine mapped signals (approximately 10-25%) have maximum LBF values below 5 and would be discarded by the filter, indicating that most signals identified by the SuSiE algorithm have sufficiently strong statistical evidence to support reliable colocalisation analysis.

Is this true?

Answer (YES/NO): NO